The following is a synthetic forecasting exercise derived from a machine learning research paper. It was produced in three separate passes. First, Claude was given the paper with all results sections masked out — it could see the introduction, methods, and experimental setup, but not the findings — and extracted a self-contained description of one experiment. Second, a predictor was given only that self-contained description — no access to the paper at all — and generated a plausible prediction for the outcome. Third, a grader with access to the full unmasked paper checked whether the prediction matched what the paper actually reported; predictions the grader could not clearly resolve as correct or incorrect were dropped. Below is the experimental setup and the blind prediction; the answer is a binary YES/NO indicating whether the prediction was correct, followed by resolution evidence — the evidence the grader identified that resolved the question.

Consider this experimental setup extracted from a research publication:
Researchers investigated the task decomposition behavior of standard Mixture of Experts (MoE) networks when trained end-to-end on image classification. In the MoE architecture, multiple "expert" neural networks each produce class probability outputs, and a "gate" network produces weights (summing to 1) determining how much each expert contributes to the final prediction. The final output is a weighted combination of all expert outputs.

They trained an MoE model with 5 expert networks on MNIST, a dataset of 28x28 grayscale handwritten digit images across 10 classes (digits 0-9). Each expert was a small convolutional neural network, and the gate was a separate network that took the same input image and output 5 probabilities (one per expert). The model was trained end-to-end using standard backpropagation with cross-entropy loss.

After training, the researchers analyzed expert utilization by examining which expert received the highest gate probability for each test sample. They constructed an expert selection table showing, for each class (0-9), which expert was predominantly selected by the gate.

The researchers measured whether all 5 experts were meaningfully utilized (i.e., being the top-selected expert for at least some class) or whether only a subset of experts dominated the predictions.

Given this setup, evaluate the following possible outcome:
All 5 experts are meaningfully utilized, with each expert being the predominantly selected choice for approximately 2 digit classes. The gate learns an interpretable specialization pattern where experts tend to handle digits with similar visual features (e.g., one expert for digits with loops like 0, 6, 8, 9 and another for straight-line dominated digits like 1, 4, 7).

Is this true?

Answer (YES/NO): NO